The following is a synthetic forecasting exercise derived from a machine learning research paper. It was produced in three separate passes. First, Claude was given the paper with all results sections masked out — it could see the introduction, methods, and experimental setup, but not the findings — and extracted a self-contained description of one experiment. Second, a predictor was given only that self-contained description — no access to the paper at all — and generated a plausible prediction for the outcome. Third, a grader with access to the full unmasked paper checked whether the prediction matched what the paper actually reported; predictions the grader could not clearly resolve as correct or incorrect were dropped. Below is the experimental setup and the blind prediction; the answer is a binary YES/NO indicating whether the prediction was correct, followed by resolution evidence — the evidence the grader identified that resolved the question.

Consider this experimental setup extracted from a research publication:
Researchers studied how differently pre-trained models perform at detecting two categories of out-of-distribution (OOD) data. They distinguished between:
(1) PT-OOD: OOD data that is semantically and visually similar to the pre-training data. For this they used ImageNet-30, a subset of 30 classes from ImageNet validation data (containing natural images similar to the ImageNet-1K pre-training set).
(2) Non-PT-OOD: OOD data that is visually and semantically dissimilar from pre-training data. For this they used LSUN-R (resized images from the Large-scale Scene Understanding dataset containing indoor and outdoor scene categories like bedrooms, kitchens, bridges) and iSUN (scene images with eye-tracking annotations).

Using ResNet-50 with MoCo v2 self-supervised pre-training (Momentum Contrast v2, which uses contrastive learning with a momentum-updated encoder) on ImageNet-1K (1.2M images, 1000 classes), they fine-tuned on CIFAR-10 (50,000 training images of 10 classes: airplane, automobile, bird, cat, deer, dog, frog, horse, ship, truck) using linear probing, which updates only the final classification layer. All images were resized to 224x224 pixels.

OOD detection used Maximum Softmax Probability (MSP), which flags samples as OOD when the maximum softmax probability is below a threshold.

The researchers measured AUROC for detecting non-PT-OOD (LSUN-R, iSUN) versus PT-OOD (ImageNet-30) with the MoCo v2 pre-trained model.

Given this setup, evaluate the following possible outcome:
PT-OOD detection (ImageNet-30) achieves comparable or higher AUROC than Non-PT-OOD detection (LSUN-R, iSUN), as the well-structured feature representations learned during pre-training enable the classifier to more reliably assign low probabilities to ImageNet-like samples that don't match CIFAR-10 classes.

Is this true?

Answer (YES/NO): NO